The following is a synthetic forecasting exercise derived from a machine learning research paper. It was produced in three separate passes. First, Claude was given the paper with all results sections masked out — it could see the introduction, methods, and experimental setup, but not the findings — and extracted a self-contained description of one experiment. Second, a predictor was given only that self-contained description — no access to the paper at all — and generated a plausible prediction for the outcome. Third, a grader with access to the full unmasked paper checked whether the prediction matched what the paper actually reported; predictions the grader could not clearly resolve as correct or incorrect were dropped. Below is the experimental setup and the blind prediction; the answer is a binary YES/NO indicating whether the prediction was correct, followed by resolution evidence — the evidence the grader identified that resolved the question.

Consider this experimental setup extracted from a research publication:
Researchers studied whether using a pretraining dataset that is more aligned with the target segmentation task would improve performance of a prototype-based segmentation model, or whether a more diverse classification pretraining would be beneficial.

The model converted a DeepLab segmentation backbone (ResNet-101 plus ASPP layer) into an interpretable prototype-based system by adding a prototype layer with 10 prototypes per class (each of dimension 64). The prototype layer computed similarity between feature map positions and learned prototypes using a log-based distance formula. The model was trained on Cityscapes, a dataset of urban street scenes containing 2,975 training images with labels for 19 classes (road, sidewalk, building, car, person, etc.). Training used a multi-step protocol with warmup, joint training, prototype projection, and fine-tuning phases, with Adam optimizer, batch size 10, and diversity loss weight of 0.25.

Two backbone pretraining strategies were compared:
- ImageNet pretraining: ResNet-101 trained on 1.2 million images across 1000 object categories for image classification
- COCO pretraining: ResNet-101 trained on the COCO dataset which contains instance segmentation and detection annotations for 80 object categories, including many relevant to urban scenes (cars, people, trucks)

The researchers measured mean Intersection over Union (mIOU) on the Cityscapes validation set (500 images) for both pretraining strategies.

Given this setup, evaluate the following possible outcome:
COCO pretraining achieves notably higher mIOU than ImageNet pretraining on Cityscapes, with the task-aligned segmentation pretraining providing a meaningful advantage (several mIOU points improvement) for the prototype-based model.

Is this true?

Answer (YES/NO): NO